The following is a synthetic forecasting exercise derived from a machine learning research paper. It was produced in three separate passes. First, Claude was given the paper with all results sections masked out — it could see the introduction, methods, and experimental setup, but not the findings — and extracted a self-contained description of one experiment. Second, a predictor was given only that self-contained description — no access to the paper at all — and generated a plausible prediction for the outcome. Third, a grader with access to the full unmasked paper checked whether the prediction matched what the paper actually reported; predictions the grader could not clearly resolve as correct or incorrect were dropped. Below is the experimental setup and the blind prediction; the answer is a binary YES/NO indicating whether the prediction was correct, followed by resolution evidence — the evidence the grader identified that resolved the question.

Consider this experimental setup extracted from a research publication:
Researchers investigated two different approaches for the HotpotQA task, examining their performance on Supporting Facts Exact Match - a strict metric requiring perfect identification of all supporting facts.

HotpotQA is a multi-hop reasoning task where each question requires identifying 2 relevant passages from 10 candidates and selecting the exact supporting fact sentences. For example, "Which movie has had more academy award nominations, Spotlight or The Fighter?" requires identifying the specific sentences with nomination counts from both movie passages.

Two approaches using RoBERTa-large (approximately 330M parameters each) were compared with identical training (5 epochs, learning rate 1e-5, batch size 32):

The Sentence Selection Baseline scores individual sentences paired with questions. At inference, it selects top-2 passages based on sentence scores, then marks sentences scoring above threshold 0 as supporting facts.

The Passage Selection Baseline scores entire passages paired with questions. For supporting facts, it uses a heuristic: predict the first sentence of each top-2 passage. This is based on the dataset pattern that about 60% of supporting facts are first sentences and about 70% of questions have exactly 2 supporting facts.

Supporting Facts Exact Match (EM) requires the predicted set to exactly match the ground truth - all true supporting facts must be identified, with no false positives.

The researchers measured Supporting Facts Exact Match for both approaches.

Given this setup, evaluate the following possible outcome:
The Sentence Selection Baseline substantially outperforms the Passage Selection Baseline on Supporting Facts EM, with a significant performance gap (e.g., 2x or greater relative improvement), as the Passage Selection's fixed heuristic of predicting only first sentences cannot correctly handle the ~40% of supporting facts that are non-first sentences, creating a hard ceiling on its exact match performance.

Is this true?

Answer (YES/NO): NO